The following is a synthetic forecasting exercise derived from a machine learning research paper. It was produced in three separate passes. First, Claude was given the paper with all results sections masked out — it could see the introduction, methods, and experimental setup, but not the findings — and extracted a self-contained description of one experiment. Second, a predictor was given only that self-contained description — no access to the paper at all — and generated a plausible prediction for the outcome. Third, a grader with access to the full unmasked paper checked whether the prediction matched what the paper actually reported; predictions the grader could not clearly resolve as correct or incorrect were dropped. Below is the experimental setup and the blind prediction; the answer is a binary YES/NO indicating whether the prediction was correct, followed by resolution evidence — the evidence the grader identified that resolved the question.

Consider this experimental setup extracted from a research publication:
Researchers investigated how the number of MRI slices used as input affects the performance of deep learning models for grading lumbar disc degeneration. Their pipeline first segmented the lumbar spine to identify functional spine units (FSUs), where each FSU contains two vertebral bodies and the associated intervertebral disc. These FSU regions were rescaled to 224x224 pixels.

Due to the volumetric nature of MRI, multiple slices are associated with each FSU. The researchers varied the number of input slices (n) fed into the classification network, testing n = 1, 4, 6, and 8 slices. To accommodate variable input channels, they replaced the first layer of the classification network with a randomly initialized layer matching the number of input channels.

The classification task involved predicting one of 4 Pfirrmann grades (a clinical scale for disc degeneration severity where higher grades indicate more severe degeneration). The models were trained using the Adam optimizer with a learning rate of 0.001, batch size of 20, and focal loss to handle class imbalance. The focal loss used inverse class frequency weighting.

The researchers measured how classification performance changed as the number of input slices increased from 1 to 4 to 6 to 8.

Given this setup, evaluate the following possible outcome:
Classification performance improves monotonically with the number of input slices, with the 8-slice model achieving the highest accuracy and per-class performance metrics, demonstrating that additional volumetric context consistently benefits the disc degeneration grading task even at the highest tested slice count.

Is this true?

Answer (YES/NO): NO